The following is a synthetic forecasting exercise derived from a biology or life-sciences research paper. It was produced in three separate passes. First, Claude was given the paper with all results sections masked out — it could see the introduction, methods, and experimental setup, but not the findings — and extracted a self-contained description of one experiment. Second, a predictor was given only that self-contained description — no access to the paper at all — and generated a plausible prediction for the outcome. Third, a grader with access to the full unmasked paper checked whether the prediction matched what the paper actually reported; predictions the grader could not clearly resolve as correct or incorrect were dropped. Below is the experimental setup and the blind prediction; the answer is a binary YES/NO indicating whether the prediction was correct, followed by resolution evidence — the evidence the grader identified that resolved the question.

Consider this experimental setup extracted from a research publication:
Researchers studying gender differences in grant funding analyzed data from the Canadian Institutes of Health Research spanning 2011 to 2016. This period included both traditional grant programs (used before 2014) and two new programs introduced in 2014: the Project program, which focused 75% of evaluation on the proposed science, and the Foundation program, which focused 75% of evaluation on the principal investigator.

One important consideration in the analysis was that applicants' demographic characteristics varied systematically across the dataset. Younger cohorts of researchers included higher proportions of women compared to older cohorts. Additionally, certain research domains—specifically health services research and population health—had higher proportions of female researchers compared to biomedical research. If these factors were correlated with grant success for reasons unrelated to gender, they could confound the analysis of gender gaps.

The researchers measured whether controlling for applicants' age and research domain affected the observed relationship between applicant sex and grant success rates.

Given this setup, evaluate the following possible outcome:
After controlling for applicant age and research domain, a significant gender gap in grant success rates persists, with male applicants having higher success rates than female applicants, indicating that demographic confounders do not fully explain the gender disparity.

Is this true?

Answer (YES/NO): NO